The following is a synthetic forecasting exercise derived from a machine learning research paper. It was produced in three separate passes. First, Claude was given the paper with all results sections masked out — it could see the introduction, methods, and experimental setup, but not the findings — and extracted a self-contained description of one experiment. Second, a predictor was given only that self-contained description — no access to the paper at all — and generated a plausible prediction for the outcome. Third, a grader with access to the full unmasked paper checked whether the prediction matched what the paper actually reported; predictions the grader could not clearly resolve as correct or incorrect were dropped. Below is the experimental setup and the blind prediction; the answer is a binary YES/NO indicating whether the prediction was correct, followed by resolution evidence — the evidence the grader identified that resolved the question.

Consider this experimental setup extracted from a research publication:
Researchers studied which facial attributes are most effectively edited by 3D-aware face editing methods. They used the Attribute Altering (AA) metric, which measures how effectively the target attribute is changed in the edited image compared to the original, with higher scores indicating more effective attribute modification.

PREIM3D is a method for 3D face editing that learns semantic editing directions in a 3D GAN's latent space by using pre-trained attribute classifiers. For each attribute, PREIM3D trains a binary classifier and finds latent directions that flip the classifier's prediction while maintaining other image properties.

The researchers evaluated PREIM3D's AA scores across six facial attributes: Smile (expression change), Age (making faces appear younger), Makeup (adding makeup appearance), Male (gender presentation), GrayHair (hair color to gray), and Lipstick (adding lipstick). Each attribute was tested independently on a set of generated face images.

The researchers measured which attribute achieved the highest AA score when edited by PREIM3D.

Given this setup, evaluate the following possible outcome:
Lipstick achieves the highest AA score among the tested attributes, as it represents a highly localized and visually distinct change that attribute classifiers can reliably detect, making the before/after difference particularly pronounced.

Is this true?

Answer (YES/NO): NO